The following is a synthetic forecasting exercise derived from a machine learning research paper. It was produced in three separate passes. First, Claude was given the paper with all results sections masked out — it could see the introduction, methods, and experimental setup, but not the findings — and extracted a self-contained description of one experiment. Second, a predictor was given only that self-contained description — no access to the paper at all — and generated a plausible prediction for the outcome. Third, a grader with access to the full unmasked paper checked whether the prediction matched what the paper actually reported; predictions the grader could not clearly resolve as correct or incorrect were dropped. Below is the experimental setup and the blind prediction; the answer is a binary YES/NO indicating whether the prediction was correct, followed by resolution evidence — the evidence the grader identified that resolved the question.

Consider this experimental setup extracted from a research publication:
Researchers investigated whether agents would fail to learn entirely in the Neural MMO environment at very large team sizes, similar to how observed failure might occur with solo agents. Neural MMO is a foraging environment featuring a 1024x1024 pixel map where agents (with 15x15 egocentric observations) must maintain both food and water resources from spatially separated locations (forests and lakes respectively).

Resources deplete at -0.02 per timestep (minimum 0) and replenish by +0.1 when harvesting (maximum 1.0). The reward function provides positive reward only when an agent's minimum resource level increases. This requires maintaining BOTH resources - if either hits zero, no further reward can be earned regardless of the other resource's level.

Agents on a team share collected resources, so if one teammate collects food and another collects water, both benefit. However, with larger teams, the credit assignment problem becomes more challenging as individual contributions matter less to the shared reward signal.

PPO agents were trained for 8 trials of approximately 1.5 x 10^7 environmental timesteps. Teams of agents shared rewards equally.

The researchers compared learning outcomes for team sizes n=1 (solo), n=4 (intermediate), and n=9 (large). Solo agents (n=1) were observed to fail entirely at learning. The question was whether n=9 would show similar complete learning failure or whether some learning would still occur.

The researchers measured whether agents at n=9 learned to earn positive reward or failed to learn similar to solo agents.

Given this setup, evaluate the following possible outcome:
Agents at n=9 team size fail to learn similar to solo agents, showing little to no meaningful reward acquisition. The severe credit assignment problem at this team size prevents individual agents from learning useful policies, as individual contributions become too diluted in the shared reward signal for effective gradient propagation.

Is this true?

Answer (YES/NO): NO